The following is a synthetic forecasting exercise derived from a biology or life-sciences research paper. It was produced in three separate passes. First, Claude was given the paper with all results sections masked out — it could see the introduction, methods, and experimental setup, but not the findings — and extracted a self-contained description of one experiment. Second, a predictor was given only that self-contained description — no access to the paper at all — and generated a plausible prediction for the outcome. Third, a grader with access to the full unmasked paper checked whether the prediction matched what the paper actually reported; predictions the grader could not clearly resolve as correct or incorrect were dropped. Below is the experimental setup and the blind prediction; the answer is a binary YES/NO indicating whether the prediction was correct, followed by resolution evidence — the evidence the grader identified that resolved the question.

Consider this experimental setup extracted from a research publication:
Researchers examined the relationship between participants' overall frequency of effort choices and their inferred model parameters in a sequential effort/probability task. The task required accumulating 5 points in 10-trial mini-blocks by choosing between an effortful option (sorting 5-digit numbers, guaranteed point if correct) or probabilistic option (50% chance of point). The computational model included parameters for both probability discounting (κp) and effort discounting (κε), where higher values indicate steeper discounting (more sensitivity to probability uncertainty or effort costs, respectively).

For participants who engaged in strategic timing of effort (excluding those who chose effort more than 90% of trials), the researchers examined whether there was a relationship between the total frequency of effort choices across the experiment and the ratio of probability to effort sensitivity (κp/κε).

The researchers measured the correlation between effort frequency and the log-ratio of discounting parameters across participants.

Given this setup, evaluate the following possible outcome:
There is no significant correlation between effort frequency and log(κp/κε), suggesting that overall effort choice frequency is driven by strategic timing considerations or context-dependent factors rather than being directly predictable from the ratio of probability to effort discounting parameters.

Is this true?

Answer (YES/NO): NO